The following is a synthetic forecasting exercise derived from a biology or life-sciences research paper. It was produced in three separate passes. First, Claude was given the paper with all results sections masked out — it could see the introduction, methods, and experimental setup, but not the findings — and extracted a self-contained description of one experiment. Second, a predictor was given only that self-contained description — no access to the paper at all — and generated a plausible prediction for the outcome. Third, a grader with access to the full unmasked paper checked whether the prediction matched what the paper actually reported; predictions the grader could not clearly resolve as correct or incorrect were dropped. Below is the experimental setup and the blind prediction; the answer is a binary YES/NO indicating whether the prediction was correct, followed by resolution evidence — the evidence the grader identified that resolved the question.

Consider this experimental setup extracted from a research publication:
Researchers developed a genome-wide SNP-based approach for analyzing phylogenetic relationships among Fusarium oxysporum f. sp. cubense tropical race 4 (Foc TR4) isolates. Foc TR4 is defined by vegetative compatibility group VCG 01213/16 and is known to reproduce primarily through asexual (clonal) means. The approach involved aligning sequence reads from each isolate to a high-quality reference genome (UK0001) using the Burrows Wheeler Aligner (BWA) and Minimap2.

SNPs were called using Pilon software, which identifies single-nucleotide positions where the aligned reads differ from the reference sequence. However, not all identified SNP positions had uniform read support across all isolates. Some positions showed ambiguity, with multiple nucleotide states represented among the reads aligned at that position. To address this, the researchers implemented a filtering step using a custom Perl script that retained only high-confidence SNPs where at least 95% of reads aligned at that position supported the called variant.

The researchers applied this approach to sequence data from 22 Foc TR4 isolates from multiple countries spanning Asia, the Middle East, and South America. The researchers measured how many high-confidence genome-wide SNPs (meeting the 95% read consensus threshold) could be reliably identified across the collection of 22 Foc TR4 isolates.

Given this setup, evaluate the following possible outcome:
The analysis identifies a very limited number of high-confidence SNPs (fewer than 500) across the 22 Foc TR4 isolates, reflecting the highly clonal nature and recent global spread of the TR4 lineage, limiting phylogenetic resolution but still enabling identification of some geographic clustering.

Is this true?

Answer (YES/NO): NO